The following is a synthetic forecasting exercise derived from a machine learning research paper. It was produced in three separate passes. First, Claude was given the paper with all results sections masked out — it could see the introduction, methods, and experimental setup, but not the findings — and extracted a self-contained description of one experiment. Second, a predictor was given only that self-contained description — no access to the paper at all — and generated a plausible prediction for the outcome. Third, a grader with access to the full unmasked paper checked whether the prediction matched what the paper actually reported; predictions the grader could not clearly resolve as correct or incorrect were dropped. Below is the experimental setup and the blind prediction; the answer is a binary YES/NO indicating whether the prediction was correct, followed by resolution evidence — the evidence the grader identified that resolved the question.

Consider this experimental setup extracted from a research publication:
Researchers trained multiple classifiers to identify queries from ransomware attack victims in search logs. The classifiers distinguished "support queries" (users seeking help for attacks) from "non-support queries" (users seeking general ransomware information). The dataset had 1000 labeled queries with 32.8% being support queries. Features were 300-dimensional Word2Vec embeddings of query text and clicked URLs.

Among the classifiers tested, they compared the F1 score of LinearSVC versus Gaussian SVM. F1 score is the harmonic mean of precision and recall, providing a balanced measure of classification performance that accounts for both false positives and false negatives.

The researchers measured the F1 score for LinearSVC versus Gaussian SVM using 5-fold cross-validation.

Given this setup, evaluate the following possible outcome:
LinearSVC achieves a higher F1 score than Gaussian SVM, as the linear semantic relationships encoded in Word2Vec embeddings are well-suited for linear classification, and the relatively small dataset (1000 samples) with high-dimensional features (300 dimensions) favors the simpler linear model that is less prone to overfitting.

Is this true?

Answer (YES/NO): NO